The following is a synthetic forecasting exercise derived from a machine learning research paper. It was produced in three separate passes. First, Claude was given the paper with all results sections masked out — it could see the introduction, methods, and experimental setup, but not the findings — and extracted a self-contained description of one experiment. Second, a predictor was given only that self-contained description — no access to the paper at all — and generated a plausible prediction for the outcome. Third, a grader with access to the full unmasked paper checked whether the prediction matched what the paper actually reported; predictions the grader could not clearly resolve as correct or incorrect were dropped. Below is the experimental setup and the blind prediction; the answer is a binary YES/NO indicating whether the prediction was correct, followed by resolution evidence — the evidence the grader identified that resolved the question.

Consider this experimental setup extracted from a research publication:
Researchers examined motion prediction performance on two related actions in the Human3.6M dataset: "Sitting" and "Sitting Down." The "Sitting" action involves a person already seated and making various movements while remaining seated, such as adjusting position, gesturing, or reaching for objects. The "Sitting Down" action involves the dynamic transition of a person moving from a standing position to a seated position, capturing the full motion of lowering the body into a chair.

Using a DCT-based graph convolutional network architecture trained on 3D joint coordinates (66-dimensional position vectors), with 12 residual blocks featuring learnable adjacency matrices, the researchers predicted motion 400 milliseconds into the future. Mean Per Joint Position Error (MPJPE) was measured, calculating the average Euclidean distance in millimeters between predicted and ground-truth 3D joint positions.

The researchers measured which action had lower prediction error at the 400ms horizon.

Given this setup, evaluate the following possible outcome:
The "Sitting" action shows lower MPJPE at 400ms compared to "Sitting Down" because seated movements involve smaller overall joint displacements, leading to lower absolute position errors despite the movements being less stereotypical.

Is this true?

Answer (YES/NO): YES